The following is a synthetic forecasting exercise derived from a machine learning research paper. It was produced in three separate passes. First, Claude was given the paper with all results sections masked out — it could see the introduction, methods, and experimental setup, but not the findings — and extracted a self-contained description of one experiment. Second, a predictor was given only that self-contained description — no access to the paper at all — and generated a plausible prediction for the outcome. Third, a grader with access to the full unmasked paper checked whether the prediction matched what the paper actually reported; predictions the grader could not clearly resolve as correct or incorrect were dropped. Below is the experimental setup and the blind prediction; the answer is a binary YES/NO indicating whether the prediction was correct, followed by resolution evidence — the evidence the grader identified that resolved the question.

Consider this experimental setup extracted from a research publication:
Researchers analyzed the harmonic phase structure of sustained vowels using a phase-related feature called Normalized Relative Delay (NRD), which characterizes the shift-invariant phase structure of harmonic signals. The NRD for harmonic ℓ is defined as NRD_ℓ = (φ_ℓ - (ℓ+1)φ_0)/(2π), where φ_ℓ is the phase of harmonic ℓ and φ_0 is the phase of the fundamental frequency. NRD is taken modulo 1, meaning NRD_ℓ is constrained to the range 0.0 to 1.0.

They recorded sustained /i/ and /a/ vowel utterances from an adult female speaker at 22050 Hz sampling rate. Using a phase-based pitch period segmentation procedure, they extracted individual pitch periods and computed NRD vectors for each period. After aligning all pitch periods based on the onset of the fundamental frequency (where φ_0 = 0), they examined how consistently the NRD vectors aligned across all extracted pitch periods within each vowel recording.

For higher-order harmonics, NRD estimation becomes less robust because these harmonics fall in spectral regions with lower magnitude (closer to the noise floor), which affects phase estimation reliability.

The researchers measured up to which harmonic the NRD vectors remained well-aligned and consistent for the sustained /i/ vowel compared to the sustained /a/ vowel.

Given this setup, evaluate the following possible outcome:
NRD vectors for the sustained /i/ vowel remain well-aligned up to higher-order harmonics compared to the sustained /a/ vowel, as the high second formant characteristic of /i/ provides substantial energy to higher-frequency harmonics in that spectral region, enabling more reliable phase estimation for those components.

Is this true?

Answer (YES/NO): YES